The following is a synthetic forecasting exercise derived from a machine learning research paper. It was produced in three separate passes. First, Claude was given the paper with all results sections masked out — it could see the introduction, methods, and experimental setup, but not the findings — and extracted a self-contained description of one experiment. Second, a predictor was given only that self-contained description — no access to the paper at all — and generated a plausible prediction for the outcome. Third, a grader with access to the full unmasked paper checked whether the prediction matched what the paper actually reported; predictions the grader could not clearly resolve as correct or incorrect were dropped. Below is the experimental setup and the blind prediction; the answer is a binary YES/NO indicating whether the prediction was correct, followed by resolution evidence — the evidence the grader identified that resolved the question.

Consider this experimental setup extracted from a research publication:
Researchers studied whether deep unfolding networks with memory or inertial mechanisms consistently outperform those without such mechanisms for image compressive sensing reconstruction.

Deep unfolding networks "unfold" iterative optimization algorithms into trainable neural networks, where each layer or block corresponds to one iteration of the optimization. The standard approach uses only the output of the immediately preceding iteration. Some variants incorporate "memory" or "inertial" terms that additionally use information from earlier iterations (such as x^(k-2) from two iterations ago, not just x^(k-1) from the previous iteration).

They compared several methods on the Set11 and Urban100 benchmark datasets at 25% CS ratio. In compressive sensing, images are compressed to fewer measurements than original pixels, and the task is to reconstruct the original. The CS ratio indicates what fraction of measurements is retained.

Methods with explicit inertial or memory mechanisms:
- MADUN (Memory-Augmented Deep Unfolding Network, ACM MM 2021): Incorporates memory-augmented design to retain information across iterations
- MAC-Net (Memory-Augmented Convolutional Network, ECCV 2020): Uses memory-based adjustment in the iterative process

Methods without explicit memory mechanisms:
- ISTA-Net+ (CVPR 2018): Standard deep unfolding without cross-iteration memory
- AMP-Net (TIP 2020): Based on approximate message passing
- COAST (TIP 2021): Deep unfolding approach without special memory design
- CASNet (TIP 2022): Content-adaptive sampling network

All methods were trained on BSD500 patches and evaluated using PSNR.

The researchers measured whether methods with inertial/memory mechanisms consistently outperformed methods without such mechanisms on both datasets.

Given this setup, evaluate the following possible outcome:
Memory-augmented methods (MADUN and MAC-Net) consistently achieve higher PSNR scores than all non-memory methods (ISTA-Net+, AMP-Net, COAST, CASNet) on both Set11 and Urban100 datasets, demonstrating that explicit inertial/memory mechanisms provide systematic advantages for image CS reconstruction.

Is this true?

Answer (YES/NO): NO